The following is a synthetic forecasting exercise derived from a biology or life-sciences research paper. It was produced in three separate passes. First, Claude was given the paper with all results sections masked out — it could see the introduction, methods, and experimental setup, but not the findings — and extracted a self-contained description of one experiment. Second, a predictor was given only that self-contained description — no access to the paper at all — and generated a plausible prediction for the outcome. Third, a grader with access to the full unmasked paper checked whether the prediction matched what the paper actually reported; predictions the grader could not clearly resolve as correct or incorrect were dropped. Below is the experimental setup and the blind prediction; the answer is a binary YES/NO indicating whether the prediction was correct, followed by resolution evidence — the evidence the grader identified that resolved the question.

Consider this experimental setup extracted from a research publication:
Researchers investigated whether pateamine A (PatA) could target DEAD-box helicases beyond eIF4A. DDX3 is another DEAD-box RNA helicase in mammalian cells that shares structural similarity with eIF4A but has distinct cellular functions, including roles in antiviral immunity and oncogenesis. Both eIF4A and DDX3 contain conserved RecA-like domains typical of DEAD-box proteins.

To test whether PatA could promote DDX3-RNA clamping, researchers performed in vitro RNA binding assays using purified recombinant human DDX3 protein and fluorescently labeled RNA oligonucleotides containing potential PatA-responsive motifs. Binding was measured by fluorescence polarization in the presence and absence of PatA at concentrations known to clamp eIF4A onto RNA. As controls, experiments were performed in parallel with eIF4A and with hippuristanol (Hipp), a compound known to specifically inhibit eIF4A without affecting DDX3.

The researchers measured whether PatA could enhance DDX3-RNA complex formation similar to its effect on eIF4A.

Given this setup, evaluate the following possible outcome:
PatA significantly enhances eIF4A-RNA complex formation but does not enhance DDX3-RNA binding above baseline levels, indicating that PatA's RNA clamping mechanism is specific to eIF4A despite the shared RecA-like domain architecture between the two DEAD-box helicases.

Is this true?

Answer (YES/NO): NO